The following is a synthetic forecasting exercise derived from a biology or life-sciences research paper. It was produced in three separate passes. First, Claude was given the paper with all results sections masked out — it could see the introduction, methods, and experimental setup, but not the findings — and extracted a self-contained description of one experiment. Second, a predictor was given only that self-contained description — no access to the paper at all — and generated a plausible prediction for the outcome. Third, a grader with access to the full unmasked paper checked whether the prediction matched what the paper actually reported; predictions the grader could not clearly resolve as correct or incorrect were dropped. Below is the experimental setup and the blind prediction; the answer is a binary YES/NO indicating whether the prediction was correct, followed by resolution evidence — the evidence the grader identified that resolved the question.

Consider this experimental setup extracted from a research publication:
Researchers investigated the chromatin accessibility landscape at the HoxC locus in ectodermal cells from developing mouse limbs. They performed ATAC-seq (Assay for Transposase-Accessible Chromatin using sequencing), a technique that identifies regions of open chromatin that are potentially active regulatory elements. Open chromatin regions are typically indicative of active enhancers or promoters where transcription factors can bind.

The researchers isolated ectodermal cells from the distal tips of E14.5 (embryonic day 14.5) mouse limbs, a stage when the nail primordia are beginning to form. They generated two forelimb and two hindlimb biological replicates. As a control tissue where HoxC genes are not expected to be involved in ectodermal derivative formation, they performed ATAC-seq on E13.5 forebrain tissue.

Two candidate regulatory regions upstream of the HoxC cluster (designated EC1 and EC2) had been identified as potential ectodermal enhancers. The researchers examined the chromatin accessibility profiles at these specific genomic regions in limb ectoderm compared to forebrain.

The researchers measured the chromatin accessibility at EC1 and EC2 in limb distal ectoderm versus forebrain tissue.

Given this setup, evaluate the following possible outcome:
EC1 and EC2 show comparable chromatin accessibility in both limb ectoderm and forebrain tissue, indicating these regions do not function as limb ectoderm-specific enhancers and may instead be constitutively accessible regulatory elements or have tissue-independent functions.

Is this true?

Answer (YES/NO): NO